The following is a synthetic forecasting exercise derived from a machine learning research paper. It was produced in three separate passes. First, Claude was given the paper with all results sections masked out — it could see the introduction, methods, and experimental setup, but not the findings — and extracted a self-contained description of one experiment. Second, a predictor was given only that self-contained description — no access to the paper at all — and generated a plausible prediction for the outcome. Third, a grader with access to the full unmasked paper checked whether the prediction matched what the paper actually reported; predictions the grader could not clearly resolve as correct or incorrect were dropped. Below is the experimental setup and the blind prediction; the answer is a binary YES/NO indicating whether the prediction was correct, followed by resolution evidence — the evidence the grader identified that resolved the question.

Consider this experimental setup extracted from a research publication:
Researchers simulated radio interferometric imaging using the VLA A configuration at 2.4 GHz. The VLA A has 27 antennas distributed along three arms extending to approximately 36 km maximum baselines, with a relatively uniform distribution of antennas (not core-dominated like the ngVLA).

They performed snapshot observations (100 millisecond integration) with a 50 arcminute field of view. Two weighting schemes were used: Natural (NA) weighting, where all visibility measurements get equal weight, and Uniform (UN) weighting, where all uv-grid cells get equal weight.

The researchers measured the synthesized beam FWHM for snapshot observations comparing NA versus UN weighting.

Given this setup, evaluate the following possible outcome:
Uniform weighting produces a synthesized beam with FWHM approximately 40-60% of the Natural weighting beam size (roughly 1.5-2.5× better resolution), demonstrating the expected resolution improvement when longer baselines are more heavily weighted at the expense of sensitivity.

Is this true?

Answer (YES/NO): NO